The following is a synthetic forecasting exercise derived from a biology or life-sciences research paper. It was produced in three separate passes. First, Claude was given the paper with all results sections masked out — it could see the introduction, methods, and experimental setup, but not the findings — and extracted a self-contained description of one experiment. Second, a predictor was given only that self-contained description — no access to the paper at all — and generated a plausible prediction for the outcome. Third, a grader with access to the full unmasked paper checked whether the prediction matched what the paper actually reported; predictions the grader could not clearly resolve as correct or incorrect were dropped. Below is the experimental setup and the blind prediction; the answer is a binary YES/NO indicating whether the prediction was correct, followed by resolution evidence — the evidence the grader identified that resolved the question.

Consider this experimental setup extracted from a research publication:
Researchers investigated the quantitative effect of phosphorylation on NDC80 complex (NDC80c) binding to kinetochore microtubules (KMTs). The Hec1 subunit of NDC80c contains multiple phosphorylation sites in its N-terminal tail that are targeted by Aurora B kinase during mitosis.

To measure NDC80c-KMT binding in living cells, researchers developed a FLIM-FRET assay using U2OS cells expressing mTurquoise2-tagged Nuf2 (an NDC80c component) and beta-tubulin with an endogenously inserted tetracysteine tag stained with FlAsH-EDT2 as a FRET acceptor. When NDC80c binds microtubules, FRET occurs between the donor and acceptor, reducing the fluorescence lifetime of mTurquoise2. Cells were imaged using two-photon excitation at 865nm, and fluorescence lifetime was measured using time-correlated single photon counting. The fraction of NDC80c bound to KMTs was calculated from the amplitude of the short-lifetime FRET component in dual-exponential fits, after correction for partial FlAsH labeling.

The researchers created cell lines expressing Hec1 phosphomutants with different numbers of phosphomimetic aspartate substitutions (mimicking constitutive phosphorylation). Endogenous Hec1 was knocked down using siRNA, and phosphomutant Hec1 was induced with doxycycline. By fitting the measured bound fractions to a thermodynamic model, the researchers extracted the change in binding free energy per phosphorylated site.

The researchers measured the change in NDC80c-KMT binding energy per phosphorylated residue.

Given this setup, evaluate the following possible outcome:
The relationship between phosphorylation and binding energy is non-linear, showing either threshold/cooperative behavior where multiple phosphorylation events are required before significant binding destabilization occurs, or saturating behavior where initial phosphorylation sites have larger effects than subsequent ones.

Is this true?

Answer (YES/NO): NO